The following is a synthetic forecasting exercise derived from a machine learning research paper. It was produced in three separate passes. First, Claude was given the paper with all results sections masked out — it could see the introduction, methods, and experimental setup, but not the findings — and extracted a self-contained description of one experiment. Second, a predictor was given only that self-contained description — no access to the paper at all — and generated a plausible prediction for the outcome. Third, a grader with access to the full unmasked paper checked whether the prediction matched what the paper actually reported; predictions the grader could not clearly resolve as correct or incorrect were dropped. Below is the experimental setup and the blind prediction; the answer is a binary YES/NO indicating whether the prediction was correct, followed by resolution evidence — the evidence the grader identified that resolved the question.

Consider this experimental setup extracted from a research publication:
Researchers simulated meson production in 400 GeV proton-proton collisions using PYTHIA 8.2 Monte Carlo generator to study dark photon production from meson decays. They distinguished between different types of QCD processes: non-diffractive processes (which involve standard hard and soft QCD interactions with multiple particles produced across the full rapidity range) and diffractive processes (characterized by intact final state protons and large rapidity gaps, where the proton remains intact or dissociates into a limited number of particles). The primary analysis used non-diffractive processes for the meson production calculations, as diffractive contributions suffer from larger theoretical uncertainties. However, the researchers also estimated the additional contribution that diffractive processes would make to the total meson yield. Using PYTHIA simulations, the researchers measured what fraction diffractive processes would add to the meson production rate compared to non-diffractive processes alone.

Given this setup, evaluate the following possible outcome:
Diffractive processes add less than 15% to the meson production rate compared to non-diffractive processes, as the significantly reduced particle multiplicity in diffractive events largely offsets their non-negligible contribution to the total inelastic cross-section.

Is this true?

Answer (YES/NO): NO